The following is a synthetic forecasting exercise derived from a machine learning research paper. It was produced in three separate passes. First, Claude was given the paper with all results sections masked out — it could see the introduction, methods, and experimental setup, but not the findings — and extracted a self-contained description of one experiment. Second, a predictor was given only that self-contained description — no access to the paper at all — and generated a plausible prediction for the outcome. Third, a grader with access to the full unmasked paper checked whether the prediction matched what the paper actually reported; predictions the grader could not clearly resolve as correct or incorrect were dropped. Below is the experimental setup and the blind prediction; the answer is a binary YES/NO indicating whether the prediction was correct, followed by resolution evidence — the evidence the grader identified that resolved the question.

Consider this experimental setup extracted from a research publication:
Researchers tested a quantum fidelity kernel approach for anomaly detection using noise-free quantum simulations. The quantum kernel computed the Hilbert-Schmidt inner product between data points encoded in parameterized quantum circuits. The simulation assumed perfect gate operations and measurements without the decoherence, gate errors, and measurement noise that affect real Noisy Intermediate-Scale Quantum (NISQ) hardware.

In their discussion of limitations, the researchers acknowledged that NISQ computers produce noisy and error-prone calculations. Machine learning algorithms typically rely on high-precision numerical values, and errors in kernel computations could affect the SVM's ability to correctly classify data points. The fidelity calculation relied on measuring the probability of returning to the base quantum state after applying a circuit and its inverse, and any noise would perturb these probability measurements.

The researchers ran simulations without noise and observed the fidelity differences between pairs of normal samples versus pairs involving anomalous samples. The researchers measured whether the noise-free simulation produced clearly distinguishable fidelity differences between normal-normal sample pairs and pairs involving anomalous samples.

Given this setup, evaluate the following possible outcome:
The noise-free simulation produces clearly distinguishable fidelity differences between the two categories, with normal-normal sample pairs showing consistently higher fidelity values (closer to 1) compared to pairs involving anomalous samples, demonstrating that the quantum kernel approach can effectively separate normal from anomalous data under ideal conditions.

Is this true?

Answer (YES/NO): YES